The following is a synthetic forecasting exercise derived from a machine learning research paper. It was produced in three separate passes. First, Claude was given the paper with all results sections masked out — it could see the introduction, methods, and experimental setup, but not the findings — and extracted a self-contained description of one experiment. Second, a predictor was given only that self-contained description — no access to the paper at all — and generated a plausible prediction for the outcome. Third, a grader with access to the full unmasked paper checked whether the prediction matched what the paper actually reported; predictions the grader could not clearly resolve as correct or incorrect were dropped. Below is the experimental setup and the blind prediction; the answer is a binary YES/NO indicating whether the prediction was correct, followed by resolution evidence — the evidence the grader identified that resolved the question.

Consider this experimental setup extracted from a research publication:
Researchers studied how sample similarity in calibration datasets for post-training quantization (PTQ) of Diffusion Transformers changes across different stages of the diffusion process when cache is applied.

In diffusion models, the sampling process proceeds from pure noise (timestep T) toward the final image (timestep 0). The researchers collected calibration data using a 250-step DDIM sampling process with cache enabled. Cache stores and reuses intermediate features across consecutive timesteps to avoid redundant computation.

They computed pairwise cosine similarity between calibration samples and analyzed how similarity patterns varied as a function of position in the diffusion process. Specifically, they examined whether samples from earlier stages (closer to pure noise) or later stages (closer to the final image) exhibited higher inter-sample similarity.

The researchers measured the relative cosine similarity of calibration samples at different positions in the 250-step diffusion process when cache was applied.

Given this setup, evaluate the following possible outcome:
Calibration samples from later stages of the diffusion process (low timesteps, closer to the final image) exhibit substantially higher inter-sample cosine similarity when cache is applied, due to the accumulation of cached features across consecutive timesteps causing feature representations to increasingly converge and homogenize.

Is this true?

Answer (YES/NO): YES